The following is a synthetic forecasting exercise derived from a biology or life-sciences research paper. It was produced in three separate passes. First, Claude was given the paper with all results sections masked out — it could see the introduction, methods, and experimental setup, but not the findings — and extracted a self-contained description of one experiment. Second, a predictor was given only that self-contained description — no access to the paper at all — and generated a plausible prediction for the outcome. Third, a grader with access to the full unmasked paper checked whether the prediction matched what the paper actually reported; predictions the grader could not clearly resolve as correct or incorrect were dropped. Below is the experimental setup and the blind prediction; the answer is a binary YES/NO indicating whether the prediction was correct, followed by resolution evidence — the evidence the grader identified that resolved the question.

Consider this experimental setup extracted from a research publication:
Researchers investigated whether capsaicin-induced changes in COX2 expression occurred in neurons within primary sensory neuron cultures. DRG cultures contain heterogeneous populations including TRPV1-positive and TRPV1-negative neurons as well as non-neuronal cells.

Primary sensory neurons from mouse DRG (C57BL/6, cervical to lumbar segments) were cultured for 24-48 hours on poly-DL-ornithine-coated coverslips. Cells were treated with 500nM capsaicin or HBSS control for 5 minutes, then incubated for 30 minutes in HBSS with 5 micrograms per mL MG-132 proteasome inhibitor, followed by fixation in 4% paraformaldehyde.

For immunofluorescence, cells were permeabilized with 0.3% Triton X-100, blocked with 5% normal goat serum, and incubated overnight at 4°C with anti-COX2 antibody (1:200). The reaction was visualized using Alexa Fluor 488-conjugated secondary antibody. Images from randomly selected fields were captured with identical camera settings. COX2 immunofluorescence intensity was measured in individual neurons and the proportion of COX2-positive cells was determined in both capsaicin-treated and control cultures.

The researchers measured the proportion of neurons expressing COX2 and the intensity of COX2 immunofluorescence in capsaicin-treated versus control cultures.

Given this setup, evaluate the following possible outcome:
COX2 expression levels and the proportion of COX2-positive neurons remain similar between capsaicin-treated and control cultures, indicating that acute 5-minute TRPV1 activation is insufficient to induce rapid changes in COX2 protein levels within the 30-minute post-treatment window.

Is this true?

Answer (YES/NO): NO